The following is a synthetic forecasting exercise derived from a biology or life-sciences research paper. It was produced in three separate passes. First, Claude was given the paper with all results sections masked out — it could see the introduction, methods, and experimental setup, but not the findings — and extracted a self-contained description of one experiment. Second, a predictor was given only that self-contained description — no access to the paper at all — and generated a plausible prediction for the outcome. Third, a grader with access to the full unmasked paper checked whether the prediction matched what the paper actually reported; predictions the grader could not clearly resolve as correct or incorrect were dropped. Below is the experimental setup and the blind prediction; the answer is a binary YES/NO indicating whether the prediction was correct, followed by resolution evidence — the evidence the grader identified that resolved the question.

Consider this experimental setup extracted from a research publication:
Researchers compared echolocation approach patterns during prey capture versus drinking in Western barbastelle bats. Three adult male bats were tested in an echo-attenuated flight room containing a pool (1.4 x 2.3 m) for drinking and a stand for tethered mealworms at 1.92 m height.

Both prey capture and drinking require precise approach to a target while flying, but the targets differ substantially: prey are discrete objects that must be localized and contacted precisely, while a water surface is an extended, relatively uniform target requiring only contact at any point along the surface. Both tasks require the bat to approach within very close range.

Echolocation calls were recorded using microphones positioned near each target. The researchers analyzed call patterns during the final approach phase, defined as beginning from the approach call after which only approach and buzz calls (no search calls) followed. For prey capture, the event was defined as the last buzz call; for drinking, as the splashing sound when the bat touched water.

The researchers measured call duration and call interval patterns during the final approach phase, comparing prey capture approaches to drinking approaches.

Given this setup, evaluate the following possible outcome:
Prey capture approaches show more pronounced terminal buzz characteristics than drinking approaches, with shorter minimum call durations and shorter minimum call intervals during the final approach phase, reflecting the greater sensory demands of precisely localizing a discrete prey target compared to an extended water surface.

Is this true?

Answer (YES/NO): YES